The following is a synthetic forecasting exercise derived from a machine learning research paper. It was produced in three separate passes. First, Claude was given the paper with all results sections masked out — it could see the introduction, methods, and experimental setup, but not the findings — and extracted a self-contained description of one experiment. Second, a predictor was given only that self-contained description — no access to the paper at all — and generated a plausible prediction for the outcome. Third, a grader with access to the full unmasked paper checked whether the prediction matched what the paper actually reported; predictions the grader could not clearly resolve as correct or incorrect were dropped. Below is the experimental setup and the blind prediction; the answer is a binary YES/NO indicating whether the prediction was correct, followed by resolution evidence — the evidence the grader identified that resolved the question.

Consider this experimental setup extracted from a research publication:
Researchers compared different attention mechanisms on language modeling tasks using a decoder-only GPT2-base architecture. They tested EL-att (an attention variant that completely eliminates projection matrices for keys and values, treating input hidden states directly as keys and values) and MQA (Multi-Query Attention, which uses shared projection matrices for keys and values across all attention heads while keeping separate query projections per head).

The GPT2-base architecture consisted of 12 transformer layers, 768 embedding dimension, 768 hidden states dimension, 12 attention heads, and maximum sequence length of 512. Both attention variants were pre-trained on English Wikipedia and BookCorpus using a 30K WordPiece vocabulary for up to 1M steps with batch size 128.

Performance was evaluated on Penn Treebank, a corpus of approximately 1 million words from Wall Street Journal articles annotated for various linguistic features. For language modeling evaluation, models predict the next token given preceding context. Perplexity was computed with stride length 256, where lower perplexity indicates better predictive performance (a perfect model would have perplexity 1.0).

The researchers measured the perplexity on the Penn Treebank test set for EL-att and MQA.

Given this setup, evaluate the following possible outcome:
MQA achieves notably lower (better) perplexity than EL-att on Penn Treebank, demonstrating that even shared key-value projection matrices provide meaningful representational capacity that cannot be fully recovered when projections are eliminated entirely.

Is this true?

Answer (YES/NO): YES